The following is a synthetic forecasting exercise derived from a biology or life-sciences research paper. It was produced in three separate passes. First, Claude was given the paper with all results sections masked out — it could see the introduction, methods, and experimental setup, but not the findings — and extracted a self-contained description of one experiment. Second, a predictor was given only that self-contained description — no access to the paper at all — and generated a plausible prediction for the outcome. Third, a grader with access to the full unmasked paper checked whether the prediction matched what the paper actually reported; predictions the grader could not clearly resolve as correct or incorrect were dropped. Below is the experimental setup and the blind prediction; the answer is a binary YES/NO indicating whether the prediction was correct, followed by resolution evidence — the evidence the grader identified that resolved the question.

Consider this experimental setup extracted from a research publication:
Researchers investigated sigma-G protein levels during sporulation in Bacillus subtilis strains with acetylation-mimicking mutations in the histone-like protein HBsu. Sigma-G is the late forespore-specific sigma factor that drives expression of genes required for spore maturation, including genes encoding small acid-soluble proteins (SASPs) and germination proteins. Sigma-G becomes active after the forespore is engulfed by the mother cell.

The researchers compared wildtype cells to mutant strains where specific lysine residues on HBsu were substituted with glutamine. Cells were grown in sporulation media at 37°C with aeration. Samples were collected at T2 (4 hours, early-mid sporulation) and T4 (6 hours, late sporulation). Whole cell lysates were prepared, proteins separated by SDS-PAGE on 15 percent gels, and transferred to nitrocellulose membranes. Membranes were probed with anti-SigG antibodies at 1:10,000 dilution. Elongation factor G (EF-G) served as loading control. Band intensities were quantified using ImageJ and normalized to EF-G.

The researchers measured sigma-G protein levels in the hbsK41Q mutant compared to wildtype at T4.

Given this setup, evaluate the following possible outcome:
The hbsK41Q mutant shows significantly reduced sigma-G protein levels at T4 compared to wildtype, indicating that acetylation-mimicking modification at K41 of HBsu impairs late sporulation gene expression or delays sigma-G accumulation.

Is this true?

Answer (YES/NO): NO